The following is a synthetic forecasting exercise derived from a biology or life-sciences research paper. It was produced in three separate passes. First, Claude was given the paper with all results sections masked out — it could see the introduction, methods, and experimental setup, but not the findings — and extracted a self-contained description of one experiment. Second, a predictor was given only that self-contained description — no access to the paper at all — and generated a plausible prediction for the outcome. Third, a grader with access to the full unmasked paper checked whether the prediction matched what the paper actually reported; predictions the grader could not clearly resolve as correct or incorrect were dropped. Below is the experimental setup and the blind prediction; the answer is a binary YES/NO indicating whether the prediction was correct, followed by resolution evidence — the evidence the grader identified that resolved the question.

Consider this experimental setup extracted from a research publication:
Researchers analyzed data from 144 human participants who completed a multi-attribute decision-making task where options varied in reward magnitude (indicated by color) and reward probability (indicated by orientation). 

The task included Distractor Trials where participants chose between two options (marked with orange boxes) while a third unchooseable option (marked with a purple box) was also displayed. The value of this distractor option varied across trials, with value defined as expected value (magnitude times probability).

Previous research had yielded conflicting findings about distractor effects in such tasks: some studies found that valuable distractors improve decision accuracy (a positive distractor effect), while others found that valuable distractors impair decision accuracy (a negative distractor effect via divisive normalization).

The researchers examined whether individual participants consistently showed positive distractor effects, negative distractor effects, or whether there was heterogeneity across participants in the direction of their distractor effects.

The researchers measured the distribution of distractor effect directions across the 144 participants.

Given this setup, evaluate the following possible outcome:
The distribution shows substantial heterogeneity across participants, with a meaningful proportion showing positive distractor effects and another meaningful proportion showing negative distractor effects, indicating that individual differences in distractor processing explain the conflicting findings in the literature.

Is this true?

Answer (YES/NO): YES